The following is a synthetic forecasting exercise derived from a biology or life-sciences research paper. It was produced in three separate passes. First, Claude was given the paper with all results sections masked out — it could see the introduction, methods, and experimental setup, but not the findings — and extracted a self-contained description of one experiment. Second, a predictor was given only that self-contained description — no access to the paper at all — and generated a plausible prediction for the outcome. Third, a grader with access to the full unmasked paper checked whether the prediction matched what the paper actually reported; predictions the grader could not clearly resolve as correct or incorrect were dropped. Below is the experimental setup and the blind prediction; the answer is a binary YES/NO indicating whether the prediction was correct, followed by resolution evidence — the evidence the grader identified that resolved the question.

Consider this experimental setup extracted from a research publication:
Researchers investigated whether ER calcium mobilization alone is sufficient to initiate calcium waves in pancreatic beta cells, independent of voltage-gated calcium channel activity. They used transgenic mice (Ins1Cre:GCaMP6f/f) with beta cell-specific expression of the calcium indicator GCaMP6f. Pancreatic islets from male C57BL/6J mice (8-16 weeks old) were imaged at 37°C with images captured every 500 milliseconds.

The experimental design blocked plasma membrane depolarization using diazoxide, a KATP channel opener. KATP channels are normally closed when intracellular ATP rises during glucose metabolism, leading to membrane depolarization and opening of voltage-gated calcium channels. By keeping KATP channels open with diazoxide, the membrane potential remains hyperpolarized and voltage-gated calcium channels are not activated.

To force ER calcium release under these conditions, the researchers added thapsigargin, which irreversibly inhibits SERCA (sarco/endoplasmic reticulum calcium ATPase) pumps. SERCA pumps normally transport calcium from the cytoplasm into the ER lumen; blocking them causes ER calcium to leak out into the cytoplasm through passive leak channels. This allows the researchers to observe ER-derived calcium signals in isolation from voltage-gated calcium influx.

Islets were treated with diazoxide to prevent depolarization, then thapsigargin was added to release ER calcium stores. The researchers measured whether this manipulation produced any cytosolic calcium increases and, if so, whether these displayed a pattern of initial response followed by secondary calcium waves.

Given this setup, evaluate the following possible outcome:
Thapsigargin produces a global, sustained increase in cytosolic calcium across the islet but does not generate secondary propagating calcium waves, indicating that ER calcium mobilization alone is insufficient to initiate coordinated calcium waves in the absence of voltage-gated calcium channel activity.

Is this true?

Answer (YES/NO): NO